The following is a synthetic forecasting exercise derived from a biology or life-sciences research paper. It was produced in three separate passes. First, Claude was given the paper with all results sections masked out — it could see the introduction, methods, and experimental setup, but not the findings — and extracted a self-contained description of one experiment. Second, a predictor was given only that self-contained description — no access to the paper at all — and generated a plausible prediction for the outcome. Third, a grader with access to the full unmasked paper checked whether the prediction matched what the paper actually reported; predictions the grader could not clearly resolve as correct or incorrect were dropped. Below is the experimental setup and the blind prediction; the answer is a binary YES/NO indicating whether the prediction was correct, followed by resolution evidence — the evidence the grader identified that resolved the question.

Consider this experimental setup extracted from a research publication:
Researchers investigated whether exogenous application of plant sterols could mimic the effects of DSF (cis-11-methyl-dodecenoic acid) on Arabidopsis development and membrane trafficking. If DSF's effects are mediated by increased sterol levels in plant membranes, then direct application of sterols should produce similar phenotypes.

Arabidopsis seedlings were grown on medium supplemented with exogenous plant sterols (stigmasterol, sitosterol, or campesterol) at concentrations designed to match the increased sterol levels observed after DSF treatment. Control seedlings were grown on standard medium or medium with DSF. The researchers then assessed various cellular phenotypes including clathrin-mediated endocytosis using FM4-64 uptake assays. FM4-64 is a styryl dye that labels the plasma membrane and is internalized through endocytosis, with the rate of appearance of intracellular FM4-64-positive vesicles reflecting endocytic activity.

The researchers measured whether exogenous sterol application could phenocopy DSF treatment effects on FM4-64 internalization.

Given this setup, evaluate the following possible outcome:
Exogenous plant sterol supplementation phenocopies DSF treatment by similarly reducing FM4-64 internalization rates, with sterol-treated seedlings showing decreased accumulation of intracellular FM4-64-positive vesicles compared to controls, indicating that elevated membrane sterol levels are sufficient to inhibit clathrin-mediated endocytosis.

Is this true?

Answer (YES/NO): YES